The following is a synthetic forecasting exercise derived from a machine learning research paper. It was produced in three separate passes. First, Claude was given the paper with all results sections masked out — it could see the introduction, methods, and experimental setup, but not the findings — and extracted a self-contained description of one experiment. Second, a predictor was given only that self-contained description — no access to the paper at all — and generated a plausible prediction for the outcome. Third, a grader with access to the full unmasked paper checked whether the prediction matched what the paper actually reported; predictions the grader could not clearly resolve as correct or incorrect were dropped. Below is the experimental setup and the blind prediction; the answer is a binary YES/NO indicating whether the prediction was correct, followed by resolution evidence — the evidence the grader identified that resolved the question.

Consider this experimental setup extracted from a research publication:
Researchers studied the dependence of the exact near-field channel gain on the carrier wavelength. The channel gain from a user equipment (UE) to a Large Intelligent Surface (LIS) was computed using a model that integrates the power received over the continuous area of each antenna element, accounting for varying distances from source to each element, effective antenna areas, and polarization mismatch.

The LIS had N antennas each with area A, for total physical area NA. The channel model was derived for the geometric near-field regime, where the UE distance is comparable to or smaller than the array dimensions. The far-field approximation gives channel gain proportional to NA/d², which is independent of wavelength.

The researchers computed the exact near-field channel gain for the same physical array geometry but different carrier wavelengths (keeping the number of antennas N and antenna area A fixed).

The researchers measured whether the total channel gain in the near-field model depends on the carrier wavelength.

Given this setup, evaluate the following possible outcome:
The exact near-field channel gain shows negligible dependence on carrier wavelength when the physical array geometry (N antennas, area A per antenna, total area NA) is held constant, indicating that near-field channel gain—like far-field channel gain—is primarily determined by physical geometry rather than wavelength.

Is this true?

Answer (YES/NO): YES